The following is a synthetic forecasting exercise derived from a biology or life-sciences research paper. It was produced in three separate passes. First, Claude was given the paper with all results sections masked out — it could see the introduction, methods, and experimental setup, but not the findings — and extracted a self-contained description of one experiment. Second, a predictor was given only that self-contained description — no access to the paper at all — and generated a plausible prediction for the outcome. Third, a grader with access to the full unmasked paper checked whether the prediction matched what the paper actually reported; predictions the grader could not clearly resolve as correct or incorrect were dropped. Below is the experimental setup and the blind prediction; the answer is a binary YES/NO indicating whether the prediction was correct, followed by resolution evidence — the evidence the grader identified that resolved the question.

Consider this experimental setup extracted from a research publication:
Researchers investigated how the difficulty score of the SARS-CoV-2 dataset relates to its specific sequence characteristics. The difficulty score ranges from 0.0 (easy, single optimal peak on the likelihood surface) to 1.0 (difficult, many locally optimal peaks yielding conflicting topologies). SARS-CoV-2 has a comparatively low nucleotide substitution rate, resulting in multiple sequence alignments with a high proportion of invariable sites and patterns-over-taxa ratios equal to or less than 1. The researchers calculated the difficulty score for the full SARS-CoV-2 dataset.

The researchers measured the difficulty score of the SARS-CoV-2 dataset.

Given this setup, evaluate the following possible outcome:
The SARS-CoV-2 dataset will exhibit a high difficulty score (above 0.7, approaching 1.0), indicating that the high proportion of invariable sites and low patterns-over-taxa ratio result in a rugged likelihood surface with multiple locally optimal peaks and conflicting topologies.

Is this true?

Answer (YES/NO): YES